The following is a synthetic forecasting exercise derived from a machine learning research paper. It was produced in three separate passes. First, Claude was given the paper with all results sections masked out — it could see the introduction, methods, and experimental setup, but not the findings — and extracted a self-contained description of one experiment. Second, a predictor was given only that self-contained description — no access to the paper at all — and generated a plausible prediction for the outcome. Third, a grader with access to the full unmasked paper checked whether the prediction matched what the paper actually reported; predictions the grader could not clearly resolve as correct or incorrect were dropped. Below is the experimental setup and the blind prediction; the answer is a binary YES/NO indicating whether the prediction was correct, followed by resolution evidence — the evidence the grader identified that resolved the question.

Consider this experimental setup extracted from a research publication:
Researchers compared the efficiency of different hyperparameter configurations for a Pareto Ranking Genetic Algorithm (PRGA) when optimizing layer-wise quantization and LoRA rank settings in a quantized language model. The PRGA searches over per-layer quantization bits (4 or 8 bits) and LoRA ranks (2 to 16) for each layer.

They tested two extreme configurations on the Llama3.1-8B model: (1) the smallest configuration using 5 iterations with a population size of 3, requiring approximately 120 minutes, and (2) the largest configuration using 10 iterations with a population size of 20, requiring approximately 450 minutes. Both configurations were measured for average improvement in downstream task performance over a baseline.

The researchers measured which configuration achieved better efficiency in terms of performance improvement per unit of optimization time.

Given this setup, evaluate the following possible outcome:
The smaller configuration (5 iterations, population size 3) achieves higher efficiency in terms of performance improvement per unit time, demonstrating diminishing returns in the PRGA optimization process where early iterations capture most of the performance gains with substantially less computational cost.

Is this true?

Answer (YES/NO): YES